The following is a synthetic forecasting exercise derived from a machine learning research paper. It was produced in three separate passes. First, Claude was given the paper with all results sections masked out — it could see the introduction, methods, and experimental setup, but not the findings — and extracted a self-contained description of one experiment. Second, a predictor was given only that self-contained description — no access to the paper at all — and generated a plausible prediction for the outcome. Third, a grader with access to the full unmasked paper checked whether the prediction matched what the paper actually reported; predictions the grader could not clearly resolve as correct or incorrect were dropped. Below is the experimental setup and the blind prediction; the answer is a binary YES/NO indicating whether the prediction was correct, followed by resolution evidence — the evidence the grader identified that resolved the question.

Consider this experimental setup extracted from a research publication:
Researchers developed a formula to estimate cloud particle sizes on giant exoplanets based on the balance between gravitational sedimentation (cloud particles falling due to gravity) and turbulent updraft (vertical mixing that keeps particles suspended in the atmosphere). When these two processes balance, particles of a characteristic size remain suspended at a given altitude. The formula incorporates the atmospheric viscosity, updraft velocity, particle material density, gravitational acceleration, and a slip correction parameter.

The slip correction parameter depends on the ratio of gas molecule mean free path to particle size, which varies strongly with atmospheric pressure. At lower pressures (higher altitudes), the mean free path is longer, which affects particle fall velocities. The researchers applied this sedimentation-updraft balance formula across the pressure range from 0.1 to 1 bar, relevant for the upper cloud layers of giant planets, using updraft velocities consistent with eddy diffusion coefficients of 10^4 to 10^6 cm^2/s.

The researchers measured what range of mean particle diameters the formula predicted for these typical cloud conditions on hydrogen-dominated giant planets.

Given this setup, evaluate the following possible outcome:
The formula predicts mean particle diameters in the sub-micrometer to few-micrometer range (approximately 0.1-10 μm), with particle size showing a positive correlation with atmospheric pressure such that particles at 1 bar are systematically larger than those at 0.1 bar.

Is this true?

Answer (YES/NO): YES